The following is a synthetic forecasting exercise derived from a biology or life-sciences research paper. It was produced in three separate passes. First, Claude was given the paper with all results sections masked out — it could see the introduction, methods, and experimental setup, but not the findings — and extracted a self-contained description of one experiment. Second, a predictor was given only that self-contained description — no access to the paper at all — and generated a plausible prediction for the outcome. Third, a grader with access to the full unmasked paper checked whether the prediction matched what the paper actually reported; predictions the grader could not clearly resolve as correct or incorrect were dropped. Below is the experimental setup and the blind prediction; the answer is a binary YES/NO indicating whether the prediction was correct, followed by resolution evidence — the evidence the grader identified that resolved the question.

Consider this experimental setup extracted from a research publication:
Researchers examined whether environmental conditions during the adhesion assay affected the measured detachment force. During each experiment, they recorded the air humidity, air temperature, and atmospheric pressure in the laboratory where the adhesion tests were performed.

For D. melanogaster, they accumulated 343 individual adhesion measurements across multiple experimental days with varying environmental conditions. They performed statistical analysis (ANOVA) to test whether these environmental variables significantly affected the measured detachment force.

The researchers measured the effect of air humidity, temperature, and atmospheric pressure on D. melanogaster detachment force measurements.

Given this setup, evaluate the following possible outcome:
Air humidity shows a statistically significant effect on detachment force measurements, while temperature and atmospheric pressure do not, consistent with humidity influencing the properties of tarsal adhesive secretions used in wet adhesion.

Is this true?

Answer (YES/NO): NO